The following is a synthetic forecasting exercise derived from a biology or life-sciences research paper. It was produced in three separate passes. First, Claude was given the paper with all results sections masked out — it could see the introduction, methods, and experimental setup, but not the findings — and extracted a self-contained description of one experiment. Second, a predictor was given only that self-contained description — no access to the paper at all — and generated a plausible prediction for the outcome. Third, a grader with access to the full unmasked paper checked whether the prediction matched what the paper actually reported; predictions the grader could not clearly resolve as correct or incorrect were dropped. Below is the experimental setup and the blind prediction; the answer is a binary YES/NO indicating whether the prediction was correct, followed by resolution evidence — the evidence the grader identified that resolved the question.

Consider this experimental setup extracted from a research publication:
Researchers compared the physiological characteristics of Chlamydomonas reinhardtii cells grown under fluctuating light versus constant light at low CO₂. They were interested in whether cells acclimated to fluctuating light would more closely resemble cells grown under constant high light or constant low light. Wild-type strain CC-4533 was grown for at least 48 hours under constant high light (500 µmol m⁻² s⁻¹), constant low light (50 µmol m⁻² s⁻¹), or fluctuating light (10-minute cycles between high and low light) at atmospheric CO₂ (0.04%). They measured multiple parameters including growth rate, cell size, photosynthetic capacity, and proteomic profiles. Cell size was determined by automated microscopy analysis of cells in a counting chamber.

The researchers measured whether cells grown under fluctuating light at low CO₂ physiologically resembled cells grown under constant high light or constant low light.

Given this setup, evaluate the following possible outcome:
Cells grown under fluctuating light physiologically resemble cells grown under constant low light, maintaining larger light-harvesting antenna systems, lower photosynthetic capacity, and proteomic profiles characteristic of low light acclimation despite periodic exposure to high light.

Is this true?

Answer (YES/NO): NO